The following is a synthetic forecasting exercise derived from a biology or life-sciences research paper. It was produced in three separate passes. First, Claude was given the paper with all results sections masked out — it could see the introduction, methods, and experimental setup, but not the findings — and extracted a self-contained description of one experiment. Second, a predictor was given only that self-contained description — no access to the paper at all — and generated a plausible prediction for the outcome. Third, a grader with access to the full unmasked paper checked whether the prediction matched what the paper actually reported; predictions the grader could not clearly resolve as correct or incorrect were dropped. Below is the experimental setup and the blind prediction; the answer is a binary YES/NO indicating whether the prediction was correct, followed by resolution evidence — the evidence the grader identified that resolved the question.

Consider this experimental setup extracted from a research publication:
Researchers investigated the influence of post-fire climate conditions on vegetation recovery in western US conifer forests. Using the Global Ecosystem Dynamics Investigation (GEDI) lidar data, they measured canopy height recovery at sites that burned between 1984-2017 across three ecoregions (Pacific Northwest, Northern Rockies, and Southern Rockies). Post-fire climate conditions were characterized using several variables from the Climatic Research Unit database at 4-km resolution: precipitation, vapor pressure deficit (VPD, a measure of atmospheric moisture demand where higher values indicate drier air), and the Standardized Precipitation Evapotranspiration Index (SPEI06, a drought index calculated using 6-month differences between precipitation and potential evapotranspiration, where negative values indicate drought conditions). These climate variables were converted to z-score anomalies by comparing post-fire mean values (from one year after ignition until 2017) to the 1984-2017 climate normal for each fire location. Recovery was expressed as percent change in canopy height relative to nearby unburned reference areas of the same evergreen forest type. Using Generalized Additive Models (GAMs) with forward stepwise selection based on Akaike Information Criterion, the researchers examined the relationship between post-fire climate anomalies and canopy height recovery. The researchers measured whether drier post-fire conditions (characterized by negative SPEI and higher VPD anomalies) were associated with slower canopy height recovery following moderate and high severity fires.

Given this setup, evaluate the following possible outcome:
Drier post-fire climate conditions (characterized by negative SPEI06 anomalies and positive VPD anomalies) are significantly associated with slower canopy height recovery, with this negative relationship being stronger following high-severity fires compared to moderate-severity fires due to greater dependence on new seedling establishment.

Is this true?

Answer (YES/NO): NO